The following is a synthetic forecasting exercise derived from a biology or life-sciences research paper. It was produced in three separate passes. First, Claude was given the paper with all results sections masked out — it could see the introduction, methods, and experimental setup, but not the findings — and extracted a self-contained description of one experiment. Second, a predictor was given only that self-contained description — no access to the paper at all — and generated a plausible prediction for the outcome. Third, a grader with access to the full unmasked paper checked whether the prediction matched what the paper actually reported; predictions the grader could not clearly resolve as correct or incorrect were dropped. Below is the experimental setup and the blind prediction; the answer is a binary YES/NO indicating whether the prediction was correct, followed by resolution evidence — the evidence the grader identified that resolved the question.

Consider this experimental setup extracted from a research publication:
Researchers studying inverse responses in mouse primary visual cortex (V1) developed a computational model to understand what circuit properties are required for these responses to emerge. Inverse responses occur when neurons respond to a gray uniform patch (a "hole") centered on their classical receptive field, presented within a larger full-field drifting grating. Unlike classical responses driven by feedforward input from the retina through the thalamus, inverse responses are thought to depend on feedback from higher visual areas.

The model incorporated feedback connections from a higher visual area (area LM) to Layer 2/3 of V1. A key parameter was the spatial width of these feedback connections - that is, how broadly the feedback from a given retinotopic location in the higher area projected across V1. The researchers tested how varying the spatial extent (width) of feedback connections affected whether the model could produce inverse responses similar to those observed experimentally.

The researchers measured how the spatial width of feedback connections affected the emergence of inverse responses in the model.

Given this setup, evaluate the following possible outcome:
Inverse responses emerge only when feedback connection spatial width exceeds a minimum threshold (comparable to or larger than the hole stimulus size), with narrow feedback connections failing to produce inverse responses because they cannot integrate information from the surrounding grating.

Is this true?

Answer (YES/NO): NO